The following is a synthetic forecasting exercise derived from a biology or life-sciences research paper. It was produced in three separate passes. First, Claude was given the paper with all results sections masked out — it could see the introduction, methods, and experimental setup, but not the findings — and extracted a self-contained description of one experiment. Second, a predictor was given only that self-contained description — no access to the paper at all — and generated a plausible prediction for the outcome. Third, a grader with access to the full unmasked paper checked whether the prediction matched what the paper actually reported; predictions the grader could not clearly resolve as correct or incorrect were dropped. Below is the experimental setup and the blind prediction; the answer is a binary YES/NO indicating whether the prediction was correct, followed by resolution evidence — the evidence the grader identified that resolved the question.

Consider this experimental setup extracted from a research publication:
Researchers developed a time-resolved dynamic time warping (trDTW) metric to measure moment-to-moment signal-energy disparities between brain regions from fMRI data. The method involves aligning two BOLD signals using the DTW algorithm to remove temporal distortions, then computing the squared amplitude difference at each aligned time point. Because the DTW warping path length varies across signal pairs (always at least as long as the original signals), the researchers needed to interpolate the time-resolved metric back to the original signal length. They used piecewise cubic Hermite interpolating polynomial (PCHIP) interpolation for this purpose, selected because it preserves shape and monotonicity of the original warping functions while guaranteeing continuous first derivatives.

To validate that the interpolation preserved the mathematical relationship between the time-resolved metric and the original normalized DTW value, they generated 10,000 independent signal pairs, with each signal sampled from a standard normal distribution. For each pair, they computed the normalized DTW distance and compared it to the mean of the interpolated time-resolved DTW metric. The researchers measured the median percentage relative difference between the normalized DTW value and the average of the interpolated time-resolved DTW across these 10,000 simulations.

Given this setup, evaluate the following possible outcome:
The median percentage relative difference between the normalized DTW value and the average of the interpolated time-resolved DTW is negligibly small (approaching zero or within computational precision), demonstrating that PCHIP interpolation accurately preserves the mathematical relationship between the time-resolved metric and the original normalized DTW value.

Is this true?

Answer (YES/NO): NO